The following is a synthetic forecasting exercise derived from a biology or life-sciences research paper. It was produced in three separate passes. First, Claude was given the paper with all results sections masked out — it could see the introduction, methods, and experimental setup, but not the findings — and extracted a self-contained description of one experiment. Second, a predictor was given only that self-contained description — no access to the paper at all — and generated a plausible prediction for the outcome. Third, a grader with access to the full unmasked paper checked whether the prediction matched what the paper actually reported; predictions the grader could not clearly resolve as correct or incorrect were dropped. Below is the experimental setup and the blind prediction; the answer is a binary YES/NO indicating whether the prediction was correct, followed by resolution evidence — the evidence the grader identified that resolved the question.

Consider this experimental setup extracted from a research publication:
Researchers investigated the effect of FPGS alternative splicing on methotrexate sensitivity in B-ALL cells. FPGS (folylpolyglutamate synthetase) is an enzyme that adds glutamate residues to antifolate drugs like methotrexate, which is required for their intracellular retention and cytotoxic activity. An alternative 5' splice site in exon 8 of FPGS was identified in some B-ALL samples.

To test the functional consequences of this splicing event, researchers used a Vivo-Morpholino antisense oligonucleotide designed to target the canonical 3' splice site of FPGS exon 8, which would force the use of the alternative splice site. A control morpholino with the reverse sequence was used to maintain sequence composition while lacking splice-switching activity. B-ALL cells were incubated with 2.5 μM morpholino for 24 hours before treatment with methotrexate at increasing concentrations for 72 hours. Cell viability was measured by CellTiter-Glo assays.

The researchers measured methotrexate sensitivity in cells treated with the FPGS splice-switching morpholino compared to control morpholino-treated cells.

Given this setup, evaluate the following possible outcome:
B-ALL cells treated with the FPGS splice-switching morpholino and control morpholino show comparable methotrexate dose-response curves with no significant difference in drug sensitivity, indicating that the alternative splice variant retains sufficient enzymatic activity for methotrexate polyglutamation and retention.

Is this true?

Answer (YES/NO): NO